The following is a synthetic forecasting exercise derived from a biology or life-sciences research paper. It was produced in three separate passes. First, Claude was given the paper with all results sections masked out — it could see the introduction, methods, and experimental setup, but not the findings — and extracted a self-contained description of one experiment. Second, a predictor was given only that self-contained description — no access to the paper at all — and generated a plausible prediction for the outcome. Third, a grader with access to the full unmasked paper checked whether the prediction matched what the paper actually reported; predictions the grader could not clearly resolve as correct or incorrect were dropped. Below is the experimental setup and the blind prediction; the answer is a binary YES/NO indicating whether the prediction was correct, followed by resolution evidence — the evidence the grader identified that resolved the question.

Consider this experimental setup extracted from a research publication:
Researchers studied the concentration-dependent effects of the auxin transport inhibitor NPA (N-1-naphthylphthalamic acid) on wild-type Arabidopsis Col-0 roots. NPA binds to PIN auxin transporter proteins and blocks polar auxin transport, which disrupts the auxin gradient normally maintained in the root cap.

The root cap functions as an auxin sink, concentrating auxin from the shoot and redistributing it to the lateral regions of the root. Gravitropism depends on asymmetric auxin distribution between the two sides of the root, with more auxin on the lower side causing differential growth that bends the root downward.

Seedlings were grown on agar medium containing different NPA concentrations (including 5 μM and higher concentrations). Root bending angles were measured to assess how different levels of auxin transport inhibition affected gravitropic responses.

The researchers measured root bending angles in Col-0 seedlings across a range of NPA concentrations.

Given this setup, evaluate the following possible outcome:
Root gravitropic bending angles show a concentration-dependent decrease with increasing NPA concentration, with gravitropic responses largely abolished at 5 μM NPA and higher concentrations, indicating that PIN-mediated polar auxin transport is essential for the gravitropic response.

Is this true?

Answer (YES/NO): NO